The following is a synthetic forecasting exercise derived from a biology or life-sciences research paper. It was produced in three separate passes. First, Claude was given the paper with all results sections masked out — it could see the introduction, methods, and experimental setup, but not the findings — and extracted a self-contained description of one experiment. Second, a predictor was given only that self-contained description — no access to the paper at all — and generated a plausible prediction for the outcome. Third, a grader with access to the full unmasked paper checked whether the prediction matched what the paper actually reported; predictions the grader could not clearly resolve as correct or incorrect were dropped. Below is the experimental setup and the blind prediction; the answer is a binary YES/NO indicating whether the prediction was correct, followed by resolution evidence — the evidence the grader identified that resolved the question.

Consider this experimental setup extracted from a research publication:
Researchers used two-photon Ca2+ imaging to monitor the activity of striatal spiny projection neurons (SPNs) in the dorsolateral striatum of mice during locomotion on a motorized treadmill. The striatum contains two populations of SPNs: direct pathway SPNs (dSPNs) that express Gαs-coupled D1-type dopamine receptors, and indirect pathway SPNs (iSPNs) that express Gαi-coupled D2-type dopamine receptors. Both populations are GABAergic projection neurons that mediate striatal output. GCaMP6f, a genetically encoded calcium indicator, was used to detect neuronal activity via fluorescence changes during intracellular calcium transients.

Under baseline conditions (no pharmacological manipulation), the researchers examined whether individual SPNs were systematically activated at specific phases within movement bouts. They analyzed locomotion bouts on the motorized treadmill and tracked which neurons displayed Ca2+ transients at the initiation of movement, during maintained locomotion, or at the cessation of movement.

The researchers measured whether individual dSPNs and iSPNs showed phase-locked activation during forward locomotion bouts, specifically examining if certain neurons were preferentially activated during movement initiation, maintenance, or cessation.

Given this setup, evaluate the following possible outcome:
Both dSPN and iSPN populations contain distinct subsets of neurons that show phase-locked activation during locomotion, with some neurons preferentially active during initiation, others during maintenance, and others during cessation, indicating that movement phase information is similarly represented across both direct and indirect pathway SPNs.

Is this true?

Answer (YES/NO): NO